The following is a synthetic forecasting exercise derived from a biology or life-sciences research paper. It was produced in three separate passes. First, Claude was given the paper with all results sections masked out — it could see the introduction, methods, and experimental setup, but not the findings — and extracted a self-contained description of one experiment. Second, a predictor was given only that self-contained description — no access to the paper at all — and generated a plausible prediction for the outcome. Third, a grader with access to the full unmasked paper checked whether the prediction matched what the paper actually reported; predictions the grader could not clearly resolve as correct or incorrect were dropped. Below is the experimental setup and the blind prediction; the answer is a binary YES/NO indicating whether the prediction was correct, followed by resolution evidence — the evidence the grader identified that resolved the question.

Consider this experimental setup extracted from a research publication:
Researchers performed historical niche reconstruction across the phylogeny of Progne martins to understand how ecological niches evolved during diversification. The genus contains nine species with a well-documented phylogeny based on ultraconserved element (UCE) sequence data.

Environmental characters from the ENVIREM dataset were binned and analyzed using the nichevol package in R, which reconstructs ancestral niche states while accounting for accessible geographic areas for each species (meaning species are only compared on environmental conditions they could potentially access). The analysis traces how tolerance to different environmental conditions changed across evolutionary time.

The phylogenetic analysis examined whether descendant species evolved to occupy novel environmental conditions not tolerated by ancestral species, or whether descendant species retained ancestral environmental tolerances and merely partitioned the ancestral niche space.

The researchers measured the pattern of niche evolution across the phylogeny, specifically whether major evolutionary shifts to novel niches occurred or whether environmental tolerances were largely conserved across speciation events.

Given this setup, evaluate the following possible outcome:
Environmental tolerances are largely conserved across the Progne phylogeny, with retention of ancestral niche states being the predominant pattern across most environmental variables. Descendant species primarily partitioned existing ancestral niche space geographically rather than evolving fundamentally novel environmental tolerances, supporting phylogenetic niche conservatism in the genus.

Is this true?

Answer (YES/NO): YES